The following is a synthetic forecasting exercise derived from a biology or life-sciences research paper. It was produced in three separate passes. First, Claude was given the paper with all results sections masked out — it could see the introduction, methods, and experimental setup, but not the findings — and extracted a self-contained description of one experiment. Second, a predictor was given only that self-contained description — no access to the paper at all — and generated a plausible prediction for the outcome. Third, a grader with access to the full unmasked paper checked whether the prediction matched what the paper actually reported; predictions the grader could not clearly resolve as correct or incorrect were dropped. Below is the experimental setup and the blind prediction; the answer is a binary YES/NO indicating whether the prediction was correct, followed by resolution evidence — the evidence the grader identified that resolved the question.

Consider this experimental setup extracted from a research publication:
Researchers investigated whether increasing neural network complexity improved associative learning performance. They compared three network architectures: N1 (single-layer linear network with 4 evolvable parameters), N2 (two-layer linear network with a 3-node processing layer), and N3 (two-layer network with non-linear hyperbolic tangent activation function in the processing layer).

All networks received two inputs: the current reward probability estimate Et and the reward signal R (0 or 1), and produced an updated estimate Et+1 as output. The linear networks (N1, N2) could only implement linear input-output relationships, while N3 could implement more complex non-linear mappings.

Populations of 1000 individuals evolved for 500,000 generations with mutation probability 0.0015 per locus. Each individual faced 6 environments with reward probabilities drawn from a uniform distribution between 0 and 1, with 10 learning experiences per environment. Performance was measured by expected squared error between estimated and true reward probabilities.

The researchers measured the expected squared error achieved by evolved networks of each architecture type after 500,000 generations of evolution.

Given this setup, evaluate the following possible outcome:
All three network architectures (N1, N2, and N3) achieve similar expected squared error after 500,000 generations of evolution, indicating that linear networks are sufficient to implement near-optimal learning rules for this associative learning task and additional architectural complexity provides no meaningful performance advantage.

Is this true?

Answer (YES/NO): NO